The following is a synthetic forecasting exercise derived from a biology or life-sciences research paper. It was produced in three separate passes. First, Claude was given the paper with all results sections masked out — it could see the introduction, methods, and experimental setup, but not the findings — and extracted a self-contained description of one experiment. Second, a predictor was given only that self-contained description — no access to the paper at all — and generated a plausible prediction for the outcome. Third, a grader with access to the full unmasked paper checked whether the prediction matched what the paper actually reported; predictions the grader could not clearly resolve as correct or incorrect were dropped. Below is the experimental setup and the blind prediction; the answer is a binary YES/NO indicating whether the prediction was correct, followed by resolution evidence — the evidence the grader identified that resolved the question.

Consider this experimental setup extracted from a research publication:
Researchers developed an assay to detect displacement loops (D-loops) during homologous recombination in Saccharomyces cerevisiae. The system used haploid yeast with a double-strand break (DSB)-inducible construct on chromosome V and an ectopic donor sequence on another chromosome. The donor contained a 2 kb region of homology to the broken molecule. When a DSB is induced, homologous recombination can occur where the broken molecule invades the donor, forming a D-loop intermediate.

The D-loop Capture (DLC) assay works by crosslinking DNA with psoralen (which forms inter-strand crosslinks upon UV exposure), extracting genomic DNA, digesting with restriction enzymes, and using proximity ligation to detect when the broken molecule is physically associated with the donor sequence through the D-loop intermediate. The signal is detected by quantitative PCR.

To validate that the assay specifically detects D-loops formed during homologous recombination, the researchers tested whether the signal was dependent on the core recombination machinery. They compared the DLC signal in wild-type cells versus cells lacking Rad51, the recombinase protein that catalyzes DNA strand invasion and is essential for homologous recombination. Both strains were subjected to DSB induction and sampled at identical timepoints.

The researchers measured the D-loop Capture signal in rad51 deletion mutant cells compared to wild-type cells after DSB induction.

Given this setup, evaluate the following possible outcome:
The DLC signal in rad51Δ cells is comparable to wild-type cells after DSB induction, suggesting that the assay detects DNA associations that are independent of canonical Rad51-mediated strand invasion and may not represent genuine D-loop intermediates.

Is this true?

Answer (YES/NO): NO